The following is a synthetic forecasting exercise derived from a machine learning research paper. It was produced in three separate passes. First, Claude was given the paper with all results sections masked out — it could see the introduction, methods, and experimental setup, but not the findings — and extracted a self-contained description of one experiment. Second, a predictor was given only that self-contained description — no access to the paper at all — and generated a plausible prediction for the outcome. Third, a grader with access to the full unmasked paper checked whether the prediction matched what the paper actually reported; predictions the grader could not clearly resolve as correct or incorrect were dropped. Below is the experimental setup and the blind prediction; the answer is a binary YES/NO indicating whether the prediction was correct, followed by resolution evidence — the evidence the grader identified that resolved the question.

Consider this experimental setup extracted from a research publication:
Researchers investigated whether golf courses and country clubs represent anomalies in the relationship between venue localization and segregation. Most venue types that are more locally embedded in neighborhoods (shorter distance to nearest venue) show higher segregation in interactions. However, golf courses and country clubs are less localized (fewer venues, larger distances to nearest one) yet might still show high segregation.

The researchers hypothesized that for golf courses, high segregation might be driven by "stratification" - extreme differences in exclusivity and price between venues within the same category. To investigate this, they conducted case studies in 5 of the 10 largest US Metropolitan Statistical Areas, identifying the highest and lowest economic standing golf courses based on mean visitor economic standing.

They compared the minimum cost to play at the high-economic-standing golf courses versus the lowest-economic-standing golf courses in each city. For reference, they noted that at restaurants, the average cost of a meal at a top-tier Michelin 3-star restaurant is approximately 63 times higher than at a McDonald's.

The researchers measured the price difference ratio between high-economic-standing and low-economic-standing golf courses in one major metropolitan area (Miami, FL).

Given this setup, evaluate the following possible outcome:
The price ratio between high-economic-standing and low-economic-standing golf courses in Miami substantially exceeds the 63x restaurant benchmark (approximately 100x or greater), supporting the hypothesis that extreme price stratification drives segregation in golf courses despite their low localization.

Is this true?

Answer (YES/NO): YES